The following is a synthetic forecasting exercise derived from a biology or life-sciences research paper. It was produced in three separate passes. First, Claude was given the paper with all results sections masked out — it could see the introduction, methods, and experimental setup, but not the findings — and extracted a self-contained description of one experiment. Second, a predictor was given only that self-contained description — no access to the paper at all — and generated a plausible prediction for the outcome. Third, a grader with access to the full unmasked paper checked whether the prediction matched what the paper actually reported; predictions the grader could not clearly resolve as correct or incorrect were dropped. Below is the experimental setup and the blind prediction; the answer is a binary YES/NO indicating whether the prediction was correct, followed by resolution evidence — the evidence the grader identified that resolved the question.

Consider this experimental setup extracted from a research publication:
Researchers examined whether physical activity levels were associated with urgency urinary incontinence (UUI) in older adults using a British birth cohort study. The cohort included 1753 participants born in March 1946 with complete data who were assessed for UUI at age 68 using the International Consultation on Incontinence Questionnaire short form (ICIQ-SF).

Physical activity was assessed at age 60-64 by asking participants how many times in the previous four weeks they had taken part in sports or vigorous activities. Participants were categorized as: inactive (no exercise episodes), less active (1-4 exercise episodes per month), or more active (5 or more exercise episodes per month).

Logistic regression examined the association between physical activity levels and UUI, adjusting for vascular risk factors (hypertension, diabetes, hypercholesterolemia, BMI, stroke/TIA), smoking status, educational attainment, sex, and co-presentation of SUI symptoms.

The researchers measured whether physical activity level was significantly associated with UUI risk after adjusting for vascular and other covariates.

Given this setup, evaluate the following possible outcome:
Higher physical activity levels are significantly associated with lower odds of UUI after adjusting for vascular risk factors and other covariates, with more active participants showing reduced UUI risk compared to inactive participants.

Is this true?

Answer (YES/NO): NO